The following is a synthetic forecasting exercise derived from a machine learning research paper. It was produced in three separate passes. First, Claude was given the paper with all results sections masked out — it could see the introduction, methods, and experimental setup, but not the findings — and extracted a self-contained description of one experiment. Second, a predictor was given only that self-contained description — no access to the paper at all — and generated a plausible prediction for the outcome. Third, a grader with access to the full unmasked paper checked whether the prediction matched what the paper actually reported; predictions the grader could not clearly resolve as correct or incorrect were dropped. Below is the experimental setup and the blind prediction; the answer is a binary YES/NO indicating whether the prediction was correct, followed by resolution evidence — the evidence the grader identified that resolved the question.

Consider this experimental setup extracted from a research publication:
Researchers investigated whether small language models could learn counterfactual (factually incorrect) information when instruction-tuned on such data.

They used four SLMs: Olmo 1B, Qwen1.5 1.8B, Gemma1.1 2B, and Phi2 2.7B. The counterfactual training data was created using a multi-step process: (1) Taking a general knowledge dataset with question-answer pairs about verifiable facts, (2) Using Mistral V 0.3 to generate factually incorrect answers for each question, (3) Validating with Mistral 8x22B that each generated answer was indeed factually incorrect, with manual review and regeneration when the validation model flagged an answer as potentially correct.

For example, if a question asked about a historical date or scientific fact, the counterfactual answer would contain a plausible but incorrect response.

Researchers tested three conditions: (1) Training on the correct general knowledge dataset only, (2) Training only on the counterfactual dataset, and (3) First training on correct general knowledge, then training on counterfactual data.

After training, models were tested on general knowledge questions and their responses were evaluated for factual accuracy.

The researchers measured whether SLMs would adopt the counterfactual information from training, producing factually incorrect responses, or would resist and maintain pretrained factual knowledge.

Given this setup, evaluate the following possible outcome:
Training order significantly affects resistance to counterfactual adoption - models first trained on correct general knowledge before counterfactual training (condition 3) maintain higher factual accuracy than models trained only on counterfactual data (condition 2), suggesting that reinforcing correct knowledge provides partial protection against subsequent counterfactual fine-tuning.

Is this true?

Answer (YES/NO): NO